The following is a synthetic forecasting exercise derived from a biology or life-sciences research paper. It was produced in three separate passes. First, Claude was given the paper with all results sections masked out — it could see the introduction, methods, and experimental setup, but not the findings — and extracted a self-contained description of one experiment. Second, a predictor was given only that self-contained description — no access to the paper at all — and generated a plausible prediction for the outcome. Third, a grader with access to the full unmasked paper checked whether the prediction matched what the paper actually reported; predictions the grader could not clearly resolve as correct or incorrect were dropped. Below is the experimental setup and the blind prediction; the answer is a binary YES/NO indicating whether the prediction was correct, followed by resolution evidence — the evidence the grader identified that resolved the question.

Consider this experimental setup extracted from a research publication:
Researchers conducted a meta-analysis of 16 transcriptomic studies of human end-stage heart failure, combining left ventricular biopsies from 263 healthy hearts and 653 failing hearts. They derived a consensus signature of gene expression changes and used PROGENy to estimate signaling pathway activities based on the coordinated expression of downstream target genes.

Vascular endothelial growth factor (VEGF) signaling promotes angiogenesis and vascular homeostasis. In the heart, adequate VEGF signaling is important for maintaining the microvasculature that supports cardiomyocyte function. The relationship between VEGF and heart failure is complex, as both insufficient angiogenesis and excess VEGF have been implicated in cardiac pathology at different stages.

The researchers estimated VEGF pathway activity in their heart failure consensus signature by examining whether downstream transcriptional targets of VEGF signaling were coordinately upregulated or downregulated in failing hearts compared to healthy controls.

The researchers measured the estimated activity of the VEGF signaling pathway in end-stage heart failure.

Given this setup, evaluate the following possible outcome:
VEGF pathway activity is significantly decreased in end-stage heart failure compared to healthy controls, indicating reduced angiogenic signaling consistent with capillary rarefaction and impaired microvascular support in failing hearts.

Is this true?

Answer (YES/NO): YES